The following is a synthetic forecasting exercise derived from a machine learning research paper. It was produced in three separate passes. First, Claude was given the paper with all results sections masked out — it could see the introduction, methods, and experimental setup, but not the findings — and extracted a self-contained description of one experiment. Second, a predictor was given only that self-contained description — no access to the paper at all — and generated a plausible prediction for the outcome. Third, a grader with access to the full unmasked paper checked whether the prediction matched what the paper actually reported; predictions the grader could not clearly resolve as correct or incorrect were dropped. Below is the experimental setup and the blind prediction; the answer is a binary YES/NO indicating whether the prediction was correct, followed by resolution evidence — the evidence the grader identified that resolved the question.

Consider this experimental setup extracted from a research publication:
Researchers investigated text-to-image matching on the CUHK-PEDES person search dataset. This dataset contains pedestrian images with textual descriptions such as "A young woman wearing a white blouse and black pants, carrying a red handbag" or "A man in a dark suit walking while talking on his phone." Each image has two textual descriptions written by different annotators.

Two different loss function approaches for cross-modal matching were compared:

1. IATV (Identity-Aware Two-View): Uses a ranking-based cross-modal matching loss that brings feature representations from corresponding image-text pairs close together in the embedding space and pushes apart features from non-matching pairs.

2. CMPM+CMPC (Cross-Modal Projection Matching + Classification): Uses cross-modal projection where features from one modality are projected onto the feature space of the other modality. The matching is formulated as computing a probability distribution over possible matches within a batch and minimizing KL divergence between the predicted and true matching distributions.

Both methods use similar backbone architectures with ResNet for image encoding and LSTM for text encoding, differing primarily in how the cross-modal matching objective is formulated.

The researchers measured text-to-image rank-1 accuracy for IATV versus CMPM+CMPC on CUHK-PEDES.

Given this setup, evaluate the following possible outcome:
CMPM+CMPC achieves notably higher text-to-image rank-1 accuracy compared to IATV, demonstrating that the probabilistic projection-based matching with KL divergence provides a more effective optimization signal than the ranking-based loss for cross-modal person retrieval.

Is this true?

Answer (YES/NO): YES